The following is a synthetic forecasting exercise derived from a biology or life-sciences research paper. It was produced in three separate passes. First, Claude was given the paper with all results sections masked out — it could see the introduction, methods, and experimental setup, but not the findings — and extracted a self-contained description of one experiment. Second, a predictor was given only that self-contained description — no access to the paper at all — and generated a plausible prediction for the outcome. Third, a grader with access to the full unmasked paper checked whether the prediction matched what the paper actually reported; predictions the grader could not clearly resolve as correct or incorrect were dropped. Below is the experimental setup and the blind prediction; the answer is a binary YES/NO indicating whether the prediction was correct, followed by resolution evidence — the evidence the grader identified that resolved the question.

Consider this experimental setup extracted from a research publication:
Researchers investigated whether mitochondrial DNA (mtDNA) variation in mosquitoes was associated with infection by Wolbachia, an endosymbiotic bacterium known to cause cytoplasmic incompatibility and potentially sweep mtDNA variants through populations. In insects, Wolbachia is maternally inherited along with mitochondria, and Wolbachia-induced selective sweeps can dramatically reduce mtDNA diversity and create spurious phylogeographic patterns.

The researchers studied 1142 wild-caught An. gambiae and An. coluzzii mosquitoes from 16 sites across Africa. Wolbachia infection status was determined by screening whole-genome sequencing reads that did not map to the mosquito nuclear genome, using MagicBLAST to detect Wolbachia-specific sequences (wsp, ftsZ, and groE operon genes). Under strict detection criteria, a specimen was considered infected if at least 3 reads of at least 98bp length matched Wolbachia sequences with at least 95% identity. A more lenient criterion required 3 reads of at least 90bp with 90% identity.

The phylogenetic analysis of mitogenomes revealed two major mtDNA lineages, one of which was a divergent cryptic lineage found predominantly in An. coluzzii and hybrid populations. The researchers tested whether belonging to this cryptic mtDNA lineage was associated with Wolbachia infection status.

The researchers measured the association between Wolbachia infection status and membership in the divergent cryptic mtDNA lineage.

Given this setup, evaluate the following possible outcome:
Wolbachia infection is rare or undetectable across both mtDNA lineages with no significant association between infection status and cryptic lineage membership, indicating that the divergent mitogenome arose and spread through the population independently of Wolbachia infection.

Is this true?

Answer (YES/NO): YES